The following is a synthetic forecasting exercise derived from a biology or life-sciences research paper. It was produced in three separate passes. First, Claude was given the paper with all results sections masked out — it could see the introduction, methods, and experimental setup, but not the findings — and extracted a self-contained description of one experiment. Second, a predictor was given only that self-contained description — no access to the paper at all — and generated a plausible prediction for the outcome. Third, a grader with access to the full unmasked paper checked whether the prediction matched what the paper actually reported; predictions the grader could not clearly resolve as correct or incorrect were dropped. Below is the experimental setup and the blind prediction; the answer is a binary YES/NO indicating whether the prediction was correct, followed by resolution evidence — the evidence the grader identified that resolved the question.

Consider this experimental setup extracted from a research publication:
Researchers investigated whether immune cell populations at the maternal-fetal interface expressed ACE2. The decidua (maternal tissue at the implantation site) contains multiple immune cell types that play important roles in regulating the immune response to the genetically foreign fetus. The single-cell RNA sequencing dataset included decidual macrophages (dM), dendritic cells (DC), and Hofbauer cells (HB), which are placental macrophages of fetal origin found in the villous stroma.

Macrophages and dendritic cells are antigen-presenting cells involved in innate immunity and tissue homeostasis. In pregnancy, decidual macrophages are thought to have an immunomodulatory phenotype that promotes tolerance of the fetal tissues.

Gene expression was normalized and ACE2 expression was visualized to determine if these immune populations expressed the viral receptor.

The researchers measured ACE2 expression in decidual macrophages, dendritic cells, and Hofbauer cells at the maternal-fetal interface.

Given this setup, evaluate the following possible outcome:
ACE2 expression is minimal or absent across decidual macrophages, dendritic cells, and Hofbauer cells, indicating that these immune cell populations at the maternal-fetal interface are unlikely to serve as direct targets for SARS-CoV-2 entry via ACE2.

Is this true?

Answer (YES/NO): YES